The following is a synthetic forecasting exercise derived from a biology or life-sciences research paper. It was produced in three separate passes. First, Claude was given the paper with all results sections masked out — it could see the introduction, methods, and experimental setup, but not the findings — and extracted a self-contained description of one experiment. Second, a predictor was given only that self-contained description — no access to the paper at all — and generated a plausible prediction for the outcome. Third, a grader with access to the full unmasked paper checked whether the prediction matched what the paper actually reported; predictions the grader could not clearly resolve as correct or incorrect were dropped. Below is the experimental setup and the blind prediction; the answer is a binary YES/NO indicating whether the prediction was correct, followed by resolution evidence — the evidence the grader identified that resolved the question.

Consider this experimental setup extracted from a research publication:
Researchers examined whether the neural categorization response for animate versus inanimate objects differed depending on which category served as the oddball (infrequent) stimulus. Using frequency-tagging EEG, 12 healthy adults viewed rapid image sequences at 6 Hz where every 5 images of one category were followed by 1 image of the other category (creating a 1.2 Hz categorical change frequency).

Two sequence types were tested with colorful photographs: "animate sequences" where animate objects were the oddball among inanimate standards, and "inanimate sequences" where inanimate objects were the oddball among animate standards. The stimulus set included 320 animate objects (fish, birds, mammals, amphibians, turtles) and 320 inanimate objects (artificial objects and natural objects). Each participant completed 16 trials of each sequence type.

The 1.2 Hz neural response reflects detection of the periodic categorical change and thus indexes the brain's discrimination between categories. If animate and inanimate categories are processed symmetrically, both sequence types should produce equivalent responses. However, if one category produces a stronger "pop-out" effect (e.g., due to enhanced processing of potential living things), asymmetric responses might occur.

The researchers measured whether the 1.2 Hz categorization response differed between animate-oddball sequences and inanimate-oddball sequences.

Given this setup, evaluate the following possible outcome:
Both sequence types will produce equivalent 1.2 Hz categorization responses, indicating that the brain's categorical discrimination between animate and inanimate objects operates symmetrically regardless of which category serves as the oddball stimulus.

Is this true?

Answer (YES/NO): YES